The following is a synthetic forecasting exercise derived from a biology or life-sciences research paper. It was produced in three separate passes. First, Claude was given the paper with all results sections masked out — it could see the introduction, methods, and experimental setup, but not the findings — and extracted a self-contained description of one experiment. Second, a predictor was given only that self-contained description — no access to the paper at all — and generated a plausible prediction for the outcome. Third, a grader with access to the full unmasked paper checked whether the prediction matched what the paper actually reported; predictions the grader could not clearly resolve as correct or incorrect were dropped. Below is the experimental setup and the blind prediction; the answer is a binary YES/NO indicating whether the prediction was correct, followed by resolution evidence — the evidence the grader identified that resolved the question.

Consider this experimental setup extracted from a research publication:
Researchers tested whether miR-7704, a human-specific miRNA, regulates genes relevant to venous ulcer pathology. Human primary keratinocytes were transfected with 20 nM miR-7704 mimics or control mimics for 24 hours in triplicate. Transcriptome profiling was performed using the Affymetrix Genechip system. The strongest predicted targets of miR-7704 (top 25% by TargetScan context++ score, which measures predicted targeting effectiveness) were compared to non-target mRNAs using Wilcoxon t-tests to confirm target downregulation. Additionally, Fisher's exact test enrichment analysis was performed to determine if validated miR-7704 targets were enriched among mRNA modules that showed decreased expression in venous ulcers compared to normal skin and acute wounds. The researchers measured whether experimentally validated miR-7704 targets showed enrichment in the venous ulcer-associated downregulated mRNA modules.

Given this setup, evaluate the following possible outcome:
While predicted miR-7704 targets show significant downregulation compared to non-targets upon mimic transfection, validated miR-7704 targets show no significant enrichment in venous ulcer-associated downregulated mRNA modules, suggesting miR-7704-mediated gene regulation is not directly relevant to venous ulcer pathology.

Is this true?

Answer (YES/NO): NO